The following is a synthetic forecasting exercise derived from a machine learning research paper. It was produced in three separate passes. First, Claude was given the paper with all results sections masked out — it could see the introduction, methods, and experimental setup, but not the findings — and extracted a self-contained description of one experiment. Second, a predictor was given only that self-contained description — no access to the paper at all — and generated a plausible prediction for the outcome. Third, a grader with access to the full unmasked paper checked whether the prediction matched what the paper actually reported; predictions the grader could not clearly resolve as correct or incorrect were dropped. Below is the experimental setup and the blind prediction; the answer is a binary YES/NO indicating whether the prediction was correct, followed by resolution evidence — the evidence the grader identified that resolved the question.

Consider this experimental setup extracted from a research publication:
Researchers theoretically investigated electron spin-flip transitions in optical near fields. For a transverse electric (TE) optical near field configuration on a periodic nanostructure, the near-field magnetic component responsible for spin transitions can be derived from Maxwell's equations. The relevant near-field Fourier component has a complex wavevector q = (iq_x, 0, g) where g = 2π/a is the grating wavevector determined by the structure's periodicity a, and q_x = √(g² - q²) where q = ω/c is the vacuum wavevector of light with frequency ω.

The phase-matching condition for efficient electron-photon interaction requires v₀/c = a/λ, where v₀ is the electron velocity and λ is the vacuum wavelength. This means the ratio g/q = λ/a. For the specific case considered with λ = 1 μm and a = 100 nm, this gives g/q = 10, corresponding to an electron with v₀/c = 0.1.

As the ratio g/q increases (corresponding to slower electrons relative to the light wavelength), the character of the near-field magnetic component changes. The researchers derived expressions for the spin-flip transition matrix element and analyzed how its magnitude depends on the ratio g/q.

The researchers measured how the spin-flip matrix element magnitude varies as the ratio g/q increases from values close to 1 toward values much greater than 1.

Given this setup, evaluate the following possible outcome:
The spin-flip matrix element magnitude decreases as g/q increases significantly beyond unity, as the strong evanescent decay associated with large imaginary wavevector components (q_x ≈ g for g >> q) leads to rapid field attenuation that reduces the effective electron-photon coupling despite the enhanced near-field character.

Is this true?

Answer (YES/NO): NO